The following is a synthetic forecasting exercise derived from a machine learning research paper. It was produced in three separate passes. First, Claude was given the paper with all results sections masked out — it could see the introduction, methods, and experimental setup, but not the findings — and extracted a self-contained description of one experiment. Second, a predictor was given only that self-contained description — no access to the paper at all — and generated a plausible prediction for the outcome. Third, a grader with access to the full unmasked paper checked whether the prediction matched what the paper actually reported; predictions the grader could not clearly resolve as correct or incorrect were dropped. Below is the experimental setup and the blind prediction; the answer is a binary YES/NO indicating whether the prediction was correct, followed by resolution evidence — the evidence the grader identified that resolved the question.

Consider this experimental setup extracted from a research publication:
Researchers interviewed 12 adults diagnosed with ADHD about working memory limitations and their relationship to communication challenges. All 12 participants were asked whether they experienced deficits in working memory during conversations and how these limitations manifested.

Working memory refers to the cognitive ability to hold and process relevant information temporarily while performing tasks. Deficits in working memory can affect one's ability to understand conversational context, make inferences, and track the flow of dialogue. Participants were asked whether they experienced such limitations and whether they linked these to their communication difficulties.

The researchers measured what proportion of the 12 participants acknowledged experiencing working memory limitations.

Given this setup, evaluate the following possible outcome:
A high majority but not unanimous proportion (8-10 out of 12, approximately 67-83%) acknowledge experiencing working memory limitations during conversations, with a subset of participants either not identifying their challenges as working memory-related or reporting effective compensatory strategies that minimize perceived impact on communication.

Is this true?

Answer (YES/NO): NO